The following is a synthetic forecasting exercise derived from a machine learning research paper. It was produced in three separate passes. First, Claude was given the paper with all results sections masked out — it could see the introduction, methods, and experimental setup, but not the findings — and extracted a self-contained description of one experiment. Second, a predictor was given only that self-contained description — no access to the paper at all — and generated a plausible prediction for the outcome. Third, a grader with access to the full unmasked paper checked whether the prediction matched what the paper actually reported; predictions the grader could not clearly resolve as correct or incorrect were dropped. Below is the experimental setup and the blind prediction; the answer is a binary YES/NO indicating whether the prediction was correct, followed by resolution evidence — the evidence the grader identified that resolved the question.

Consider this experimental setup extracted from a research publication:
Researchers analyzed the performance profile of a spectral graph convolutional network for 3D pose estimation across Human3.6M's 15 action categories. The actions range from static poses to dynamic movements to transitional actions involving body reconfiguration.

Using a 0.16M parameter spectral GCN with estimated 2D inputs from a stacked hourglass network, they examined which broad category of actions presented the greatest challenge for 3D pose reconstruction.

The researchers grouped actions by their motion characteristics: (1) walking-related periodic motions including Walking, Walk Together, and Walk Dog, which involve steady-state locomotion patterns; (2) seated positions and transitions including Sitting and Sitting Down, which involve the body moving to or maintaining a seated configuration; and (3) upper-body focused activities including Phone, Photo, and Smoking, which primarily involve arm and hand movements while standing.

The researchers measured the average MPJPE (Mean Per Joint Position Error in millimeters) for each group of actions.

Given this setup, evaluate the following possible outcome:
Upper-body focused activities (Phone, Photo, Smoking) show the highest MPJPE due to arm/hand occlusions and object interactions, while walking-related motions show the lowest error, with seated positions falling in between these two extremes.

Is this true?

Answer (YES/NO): NO